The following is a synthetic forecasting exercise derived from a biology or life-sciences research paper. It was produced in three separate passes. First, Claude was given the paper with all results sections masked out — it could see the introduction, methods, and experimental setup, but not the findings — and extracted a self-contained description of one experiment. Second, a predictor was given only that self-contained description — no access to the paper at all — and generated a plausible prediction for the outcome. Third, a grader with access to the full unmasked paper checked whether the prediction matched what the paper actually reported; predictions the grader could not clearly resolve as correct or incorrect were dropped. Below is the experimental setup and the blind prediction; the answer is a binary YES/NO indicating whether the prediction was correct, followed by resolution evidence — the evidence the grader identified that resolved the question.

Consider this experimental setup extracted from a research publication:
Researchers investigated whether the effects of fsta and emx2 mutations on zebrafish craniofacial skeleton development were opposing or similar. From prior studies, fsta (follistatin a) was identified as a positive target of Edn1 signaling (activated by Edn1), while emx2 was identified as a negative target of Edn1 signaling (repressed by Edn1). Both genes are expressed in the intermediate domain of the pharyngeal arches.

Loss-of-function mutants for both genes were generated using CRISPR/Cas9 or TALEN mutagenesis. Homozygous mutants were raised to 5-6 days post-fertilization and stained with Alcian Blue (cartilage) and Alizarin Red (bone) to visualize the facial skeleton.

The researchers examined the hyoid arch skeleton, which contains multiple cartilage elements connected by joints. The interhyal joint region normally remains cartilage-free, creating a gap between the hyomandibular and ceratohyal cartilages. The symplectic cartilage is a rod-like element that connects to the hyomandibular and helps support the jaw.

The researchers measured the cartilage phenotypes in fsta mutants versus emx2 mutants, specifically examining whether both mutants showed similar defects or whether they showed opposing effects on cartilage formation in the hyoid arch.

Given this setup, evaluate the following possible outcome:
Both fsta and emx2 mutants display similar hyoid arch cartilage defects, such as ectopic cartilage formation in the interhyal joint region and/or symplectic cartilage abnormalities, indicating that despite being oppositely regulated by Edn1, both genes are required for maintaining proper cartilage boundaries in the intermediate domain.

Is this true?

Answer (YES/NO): NO